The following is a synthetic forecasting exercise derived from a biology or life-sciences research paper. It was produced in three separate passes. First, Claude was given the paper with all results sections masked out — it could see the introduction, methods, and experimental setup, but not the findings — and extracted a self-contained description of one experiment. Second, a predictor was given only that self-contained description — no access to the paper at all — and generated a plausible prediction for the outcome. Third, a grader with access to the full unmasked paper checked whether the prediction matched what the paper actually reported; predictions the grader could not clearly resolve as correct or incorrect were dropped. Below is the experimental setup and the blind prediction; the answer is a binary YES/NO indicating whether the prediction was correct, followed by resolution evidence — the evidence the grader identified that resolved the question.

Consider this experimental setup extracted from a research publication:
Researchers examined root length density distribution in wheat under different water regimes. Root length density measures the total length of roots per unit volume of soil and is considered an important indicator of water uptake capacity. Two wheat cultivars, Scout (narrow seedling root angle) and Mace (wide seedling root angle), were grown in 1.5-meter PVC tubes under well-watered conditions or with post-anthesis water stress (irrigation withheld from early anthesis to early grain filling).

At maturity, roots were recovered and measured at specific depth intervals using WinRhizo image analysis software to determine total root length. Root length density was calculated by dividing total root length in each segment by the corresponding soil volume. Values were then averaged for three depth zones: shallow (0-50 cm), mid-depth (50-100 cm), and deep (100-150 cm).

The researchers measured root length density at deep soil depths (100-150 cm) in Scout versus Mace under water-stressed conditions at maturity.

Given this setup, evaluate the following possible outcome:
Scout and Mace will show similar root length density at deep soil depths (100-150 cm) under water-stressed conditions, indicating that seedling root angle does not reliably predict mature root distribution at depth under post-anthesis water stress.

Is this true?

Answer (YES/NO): NO